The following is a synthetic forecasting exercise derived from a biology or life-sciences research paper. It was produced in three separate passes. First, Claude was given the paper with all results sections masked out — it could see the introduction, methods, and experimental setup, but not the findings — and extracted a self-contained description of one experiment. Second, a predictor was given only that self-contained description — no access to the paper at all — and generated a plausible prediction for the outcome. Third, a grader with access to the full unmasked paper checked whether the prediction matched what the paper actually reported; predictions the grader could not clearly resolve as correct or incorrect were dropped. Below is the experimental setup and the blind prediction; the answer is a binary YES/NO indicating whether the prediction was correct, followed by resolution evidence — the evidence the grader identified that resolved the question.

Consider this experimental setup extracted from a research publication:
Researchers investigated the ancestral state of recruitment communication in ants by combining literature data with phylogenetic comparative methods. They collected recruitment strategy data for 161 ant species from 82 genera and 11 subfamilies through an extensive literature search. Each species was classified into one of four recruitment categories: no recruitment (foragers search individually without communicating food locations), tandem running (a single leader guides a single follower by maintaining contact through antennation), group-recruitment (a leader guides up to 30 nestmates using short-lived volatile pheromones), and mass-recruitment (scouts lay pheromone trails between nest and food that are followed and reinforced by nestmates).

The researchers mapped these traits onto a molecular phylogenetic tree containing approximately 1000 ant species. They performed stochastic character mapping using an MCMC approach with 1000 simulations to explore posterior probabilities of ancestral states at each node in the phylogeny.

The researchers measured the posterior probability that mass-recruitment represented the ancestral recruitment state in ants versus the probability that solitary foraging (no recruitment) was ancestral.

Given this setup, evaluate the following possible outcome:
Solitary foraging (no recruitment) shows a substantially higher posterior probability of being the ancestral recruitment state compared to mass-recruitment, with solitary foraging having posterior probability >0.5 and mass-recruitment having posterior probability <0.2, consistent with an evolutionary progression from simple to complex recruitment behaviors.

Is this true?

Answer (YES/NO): NO